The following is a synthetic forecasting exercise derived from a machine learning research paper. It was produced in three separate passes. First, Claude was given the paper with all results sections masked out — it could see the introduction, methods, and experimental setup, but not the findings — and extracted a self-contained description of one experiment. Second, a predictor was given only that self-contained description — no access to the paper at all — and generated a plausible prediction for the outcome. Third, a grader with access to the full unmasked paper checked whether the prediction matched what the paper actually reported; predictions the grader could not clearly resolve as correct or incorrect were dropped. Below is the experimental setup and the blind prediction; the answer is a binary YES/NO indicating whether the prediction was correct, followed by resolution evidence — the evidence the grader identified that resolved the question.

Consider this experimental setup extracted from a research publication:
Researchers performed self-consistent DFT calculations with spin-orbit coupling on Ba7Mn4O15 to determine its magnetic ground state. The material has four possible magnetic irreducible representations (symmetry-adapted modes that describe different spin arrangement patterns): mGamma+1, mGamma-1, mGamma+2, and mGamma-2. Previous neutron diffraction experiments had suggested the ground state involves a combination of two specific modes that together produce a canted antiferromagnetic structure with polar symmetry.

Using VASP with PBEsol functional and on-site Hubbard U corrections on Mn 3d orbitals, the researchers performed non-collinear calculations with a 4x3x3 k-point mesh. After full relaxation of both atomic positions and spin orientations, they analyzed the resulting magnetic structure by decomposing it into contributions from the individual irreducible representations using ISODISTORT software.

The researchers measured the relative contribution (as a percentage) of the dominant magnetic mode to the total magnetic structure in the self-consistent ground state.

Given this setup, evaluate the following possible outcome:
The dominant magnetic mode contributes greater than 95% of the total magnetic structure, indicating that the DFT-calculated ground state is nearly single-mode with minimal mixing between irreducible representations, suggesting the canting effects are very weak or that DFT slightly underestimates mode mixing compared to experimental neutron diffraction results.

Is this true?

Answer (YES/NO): NO